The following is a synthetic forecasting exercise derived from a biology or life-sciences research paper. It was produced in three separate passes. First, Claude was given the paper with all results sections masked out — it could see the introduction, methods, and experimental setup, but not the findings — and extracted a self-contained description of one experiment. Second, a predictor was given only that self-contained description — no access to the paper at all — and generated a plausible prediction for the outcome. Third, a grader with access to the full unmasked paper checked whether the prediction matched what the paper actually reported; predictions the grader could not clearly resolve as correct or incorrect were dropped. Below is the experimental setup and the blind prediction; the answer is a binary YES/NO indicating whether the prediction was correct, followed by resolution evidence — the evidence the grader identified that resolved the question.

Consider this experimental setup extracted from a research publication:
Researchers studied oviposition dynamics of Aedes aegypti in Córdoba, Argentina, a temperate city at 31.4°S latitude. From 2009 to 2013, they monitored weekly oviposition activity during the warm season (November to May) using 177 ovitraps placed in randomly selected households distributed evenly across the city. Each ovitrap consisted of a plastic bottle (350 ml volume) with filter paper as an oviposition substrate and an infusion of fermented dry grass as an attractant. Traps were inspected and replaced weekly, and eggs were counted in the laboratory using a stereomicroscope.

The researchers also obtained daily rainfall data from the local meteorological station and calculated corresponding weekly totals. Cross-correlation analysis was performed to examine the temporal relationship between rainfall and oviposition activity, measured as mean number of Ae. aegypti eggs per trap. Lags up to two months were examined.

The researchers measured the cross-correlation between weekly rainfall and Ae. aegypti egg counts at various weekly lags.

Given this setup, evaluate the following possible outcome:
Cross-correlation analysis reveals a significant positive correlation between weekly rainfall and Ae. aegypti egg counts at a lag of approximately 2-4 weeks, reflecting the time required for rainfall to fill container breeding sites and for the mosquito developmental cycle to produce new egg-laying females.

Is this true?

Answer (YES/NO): NO